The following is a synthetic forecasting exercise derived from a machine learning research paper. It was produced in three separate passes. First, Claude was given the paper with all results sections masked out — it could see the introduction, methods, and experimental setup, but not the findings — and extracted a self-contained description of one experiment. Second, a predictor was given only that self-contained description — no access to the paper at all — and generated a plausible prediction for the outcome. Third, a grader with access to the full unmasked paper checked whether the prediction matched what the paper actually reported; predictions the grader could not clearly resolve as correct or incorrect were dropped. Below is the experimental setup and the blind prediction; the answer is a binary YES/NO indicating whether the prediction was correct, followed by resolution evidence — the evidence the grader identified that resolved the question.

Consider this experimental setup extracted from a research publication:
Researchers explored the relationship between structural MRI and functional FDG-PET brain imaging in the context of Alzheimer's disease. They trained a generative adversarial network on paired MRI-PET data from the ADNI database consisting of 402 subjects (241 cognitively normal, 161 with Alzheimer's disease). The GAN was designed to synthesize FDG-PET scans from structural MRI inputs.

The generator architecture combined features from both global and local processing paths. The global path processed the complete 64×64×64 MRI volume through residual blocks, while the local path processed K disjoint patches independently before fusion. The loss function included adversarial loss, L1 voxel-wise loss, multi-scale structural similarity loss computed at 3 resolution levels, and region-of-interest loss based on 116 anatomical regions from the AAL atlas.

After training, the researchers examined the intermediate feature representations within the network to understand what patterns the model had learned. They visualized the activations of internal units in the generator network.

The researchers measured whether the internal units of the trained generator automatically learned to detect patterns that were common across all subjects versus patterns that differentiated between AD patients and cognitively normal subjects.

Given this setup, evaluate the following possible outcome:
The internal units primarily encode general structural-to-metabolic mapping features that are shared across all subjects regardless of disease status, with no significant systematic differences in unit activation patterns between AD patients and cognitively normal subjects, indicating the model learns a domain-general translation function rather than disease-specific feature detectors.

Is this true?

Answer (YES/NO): NO